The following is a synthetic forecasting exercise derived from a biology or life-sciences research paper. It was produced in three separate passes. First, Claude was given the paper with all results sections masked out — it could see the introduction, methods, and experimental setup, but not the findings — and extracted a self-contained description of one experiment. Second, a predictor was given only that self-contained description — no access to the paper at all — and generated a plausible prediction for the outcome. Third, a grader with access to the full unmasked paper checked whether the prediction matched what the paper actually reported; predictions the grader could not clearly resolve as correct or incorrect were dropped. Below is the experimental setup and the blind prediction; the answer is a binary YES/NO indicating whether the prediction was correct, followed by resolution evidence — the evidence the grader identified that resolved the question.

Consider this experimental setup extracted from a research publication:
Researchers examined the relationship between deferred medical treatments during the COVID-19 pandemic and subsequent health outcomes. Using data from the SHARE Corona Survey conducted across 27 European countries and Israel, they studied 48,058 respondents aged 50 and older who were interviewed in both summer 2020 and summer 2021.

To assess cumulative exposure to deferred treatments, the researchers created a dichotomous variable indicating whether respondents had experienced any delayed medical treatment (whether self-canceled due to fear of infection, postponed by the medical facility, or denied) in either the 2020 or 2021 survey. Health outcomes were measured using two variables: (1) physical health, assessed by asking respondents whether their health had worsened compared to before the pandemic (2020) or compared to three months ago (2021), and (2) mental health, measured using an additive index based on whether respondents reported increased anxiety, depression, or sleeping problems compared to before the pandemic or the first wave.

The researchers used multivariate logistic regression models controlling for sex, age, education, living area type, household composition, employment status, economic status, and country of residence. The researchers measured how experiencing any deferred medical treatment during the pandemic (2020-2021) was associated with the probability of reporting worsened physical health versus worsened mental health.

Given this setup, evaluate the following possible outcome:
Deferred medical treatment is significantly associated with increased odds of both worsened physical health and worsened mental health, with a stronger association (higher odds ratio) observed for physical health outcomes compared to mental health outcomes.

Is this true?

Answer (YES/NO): NO